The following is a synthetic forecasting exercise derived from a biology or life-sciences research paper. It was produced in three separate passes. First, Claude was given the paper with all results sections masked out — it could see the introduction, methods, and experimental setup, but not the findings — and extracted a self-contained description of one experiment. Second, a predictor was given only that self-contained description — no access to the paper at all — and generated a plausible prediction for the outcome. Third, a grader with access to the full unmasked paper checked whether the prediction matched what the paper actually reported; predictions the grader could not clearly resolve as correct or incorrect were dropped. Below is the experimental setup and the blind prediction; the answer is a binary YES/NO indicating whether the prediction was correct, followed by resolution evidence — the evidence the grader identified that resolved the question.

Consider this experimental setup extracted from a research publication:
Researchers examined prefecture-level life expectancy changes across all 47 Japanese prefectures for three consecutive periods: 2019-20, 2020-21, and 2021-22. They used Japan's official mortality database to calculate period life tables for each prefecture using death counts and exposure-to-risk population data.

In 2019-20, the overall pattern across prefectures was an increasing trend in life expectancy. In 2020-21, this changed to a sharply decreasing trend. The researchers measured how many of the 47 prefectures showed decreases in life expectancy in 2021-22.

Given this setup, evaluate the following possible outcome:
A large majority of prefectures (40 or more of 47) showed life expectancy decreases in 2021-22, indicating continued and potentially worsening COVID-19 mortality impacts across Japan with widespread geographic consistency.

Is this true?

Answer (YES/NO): YES